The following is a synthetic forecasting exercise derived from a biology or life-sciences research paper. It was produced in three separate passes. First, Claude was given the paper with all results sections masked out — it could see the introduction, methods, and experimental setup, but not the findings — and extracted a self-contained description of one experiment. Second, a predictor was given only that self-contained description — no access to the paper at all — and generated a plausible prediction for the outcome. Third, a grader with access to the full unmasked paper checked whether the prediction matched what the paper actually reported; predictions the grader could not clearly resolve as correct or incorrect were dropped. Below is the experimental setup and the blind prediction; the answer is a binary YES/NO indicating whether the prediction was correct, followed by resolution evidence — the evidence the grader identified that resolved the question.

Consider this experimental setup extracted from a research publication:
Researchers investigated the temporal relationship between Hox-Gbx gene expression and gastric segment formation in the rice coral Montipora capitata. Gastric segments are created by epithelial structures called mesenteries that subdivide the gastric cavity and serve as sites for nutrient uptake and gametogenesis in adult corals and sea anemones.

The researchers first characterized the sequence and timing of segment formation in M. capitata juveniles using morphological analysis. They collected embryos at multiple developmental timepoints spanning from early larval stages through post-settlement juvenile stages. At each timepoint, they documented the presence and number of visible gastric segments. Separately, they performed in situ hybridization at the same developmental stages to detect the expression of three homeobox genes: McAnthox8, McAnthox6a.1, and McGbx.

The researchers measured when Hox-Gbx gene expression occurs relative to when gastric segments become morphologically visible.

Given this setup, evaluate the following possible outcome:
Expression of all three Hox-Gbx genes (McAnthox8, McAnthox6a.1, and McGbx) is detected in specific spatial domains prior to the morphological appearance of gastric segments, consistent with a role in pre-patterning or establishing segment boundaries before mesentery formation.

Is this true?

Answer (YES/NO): YES